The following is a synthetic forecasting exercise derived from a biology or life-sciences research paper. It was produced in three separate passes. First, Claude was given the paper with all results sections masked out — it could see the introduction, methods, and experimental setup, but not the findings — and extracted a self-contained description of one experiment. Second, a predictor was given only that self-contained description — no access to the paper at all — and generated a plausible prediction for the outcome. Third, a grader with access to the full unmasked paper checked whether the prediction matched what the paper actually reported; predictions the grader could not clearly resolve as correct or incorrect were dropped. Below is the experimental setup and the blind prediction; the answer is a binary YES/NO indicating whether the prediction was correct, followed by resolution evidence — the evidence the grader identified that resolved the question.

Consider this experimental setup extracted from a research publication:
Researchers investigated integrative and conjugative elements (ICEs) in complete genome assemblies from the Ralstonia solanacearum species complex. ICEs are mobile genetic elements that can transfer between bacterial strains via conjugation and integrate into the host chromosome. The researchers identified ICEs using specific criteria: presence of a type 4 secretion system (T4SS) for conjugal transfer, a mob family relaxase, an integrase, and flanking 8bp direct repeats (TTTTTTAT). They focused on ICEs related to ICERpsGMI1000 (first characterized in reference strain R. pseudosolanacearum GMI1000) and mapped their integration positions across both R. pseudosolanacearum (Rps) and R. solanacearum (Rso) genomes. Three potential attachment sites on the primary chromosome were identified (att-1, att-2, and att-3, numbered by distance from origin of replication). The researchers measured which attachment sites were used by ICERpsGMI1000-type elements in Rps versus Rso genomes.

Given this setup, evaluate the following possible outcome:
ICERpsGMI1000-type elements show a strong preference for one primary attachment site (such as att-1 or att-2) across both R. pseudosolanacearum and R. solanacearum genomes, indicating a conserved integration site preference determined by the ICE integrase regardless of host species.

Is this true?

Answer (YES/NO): NO